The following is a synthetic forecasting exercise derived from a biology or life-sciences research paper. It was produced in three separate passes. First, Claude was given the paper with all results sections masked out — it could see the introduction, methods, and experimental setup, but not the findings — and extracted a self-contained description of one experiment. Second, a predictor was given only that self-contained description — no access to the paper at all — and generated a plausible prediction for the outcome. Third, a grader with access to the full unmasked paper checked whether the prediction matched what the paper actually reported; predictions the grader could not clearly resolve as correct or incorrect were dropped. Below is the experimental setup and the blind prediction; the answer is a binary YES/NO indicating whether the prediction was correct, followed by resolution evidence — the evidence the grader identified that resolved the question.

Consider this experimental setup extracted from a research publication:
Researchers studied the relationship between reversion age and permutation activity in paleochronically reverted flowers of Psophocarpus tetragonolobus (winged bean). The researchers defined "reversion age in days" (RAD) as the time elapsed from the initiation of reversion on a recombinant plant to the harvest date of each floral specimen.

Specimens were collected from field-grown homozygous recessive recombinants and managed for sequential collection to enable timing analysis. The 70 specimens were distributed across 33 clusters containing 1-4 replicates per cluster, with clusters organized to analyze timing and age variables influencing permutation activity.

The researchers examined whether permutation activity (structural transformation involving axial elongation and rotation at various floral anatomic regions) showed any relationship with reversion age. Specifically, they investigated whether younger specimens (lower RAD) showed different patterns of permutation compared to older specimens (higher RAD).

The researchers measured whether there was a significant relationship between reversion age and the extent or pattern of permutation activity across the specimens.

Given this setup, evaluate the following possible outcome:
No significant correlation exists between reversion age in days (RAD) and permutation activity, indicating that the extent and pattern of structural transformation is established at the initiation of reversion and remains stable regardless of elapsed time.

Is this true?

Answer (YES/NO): NO